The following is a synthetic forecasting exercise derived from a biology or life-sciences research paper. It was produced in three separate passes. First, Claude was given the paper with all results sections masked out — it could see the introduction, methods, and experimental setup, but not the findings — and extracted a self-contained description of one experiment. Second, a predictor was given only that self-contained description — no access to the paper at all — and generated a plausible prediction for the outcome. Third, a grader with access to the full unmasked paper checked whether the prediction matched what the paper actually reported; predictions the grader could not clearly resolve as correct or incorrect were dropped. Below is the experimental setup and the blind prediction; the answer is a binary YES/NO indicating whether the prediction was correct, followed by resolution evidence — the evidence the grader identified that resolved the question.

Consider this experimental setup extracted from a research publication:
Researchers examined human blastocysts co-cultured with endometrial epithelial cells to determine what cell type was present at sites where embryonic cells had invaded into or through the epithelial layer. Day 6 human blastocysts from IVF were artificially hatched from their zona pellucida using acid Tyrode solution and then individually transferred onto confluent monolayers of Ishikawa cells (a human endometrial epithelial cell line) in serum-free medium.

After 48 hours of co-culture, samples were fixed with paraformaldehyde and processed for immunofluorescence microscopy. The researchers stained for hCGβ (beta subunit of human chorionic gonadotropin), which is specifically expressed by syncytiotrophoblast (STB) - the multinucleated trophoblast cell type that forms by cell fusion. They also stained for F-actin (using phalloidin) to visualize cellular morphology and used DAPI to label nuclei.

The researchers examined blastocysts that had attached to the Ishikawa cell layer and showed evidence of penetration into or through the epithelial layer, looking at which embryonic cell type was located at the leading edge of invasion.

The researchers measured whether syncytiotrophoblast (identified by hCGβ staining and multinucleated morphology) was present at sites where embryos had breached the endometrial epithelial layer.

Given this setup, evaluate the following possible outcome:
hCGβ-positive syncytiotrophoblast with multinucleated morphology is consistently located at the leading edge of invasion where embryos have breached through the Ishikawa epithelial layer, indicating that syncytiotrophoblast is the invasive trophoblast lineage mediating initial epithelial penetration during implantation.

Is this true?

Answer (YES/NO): YES